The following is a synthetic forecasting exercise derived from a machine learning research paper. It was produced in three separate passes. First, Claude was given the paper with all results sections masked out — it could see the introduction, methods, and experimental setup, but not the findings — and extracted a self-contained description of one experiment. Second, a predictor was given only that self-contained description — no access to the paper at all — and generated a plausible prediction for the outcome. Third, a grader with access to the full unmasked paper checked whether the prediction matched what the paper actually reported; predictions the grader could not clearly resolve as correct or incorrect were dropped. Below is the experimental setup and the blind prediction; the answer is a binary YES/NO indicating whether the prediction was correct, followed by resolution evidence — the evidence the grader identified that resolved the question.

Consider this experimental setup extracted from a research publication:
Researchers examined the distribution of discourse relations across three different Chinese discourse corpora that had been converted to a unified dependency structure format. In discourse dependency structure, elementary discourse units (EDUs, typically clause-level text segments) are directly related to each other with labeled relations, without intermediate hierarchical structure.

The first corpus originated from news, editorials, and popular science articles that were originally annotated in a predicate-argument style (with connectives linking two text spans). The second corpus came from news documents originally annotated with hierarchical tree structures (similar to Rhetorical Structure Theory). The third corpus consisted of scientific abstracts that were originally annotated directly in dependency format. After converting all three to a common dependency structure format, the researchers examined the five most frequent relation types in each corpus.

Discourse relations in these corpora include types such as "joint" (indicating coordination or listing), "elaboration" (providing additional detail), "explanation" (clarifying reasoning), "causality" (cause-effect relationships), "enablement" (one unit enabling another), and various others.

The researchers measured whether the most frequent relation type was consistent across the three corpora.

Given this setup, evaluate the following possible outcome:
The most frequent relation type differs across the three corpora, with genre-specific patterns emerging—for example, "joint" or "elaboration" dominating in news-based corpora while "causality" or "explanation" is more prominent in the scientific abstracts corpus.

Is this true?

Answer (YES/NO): NO